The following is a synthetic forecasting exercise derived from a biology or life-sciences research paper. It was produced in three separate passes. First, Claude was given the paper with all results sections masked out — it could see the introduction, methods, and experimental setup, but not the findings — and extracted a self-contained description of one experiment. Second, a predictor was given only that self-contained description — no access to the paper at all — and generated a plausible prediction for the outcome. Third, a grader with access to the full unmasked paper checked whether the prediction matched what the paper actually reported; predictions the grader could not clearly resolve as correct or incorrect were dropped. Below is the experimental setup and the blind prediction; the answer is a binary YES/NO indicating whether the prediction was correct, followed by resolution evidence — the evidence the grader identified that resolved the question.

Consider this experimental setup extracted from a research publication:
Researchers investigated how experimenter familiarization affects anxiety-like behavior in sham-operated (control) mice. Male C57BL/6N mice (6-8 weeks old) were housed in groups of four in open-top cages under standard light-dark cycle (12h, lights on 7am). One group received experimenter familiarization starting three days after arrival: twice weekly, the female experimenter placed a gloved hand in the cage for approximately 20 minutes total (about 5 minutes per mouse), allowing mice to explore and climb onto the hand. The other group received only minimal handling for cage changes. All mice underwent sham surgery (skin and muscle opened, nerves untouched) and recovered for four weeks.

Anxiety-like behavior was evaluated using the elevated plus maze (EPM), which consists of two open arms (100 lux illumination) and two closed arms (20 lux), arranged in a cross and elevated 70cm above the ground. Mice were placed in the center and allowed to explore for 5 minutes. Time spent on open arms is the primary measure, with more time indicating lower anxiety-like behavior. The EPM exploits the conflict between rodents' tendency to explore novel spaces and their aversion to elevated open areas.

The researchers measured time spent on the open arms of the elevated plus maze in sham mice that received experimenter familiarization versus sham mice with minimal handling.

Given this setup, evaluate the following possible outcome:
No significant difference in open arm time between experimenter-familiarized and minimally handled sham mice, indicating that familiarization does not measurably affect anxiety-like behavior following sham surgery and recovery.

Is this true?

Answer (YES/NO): YES